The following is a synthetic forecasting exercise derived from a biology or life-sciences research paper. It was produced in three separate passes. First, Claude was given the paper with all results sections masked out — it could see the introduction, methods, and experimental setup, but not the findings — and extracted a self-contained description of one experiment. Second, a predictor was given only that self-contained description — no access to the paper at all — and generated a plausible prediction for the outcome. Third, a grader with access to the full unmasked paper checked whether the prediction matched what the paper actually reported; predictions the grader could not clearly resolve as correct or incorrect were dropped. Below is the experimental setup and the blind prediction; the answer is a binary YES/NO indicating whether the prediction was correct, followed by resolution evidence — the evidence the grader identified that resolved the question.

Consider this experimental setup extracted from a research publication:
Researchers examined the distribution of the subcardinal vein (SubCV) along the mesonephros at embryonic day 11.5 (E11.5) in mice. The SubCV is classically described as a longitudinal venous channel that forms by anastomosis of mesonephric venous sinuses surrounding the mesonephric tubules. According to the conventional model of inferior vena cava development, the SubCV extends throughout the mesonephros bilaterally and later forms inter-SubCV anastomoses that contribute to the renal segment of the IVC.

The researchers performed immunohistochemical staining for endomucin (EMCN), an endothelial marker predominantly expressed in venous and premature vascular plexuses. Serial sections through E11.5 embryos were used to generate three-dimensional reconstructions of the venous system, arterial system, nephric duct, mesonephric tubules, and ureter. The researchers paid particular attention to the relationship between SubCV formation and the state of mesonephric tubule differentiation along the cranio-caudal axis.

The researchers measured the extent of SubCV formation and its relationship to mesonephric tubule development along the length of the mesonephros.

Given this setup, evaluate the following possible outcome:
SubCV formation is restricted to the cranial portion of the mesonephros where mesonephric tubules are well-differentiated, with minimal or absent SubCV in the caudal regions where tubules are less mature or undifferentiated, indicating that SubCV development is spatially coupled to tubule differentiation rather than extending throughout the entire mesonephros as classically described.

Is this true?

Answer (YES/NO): YES